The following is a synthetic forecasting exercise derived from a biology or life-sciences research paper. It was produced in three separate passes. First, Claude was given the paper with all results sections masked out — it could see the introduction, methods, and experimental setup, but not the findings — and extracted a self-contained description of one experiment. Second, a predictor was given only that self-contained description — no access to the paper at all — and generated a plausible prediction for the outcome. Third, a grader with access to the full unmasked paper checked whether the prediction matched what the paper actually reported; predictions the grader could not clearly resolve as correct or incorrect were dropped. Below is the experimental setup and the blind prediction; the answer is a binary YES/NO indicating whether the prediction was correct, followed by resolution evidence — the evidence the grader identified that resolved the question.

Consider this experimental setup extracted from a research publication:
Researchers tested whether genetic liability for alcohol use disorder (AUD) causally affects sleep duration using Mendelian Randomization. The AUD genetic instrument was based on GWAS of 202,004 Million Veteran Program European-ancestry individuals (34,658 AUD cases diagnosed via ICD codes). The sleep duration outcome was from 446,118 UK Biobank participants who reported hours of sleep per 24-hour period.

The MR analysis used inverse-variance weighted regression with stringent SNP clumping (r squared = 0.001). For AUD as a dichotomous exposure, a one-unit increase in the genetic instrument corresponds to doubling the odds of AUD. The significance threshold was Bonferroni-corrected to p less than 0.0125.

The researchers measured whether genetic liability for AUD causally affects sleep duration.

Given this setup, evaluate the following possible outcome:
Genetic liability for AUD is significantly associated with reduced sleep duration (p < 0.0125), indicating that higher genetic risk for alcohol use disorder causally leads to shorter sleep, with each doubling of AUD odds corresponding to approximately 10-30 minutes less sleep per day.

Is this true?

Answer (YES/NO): NO